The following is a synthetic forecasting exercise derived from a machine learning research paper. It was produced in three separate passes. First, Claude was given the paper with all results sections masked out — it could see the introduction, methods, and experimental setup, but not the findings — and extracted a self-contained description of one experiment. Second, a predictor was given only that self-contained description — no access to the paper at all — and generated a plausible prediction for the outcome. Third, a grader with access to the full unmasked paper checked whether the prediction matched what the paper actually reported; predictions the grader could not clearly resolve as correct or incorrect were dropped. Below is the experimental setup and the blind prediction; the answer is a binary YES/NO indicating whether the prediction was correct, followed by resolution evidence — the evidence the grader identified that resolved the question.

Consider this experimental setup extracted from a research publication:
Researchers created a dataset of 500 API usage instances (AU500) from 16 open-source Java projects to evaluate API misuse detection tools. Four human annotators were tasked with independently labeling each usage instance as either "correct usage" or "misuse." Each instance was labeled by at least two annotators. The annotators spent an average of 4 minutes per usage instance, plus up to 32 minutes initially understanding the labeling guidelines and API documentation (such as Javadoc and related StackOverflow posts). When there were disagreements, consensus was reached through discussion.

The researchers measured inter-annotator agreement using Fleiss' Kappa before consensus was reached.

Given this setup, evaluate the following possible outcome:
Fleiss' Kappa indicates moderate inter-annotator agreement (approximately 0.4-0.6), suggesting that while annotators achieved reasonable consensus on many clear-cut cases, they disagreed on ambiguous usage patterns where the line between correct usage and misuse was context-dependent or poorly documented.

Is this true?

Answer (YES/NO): YES